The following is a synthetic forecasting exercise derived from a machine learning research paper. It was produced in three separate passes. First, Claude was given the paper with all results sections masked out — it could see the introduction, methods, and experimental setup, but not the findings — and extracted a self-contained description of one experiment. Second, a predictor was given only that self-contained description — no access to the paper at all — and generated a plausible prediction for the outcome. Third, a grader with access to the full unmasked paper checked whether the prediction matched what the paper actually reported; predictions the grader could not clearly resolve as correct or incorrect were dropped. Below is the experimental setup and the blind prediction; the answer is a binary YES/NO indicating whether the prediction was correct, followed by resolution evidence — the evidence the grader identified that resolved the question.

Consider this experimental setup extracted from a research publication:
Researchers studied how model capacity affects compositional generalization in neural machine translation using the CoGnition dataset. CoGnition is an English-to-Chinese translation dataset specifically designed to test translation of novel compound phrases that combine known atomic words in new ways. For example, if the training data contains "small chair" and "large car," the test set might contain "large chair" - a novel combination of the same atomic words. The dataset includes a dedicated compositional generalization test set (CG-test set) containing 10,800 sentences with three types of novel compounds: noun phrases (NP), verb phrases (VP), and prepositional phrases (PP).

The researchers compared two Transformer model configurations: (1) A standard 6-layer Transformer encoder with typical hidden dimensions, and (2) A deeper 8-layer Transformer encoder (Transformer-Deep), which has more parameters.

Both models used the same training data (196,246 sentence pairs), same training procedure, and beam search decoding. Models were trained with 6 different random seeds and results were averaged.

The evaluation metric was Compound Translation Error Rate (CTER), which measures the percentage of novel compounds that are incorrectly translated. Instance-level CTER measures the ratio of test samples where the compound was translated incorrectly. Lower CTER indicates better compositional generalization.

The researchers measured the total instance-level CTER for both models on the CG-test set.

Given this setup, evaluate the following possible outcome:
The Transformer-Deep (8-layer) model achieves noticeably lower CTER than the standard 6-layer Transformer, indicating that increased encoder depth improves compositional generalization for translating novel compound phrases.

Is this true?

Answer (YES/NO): NO